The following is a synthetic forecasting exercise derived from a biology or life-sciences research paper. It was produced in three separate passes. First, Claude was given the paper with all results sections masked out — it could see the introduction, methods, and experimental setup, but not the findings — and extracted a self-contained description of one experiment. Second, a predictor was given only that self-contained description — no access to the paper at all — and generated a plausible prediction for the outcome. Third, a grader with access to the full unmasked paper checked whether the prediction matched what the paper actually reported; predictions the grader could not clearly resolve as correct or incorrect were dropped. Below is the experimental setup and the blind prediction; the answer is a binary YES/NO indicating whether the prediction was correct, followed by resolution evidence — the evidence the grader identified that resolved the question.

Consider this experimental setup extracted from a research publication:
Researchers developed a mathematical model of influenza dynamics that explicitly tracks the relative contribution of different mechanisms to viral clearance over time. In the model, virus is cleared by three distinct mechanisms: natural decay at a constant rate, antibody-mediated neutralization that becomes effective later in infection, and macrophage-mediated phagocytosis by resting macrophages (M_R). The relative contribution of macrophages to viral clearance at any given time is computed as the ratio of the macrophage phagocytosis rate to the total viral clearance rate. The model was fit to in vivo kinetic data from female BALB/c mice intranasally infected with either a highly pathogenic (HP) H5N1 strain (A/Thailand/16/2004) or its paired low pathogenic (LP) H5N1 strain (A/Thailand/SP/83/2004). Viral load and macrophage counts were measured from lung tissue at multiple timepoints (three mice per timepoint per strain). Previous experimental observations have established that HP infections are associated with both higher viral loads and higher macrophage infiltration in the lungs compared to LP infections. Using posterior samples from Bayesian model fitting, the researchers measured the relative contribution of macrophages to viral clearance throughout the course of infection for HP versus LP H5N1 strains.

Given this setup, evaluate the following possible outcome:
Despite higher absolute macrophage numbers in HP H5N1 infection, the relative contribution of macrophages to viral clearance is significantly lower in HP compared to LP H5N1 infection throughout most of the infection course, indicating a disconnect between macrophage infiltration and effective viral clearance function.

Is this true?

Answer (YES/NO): YES